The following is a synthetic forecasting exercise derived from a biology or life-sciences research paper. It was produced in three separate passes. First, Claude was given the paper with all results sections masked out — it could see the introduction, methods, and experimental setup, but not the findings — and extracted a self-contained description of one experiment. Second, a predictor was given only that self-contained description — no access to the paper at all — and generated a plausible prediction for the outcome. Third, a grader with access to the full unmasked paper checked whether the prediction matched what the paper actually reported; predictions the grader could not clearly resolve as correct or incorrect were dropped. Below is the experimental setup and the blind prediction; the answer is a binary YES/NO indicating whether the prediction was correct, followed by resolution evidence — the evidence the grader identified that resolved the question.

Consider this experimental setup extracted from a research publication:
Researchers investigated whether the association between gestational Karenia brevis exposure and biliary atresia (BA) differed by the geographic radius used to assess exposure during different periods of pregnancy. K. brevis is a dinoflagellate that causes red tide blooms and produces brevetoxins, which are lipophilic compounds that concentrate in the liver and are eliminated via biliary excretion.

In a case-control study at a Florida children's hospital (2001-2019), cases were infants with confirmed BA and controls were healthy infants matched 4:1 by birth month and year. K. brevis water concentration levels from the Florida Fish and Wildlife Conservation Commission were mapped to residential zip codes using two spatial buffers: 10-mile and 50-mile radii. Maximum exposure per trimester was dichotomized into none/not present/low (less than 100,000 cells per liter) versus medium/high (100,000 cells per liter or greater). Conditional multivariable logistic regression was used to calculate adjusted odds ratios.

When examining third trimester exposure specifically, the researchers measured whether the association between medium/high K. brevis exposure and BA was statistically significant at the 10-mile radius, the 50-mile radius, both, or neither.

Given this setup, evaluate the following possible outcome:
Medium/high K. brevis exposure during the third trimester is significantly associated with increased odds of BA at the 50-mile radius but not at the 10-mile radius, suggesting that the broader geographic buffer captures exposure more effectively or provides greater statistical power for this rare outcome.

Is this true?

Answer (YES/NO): NO